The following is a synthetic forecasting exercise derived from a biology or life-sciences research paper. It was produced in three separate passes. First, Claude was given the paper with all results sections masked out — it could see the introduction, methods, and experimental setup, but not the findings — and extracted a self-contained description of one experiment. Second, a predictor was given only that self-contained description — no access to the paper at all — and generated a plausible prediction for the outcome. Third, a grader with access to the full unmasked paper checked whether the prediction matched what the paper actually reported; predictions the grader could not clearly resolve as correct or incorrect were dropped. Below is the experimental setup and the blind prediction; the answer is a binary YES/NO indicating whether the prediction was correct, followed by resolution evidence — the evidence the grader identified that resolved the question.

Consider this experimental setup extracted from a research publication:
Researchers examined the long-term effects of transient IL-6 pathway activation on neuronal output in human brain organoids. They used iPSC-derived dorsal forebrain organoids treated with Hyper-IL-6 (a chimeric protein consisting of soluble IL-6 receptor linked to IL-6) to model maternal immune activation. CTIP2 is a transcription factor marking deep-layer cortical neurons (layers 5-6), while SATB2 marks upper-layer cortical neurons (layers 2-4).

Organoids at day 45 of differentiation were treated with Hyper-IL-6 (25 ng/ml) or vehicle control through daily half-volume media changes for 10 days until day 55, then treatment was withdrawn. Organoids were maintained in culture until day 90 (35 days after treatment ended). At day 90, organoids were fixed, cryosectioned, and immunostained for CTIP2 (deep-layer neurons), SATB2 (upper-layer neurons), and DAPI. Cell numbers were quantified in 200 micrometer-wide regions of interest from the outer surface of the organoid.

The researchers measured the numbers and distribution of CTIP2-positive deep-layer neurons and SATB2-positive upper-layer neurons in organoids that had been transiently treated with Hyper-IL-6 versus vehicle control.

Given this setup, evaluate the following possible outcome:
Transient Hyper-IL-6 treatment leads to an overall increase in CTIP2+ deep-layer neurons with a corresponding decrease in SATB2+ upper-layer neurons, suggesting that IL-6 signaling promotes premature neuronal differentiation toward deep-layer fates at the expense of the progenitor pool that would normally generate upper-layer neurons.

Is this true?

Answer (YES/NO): NO